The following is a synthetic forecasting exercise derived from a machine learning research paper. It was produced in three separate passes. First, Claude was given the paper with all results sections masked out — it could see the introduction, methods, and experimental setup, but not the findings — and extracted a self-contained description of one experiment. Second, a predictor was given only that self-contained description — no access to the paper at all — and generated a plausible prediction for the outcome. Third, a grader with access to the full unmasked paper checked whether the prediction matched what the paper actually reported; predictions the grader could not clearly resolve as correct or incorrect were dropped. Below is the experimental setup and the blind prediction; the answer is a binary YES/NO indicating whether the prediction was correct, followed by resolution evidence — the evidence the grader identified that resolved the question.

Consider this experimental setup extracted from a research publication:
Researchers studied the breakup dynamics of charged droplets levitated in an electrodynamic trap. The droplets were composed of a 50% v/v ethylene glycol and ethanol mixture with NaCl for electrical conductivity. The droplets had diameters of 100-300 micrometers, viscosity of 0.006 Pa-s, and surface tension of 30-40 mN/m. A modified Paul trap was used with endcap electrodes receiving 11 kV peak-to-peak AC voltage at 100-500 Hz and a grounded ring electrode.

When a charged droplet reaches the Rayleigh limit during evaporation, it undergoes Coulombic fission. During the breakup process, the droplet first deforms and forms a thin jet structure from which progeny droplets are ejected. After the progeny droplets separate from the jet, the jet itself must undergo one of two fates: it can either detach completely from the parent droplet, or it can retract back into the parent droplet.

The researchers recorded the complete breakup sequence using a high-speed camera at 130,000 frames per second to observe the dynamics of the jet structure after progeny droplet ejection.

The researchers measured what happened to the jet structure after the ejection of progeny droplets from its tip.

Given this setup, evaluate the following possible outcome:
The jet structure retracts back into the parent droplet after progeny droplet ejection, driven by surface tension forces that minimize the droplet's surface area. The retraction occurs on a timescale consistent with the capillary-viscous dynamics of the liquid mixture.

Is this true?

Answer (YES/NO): NO